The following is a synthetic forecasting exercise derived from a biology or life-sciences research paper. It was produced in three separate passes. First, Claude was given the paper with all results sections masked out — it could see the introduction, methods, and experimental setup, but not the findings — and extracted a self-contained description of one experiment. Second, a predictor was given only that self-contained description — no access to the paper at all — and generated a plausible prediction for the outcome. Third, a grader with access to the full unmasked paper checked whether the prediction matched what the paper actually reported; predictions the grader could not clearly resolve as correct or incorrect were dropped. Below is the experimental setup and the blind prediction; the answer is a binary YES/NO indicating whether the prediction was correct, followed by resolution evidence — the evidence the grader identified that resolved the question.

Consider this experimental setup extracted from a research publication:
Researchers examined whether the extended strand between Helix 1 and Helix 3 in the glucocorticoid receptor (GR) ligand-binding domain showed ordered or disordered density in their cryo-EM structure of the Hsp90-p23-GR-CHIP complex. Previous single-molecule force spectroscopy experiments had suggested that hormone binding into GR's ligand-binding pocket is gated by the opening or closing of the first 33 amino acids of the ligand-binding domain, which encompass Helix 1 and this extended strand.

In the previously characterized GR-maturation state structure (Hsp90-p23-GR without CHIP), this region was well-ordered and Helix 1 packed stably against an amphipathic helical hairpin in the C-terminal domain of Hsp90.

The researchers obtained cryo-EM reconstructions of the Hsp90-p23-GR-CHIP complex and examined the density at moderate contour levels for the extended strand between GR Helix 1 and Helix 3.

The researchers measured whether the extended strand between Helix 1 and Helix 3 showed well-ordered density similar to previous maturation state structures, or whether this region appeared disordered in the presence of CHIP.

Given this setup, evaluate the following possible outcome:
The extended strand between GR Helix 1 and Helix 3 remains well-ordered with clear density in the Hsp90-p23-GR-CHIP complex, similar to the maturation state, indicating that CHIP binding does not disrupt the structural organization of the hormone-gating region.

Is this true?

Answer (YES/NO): NO